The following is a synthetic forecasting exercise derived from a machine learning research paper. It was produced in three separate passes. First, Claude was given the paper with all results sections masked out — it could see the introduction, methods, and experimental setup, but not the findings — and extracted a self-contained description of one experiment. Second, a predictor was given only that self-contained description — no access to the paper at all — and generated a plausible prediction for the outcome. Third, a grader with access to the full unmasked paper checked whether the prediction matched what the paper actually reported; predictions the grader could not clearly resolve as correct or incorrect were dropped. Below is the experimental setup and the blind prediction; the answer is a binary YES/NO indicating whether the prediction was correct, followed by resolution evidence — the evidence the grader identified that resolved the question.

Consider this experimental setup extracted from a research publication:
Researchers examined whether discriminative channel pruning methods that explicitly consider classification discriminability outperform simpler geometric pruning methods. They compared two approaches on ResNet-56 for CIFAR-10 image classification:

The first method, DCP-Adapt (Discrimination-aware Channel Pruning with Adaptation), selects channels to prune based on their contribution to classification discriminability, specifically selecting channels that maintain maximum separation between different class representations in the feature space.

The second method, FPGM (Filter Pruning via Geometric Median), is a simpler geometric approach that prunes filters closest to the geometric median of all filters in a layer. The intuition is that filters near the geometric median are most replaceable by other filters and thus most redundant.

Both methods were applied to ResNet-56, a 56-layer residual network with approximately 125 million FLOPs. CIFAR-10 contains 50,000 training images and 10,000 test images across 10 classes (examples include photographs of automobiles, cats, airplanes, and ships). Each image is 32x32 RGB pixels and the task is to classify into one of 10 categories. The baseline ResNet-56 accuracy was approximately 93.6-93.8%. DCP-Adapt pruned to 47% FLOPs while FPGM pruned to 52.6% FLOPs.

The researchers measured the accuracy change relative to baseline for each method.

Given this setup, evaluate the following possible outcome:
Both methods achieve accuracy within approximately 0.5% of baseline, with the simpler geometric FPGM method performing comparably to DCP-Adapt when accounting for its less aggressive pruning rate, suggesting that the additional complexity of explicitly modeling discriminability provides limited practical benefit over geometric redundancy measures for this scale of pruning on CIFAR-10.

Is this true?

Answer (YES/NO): NO